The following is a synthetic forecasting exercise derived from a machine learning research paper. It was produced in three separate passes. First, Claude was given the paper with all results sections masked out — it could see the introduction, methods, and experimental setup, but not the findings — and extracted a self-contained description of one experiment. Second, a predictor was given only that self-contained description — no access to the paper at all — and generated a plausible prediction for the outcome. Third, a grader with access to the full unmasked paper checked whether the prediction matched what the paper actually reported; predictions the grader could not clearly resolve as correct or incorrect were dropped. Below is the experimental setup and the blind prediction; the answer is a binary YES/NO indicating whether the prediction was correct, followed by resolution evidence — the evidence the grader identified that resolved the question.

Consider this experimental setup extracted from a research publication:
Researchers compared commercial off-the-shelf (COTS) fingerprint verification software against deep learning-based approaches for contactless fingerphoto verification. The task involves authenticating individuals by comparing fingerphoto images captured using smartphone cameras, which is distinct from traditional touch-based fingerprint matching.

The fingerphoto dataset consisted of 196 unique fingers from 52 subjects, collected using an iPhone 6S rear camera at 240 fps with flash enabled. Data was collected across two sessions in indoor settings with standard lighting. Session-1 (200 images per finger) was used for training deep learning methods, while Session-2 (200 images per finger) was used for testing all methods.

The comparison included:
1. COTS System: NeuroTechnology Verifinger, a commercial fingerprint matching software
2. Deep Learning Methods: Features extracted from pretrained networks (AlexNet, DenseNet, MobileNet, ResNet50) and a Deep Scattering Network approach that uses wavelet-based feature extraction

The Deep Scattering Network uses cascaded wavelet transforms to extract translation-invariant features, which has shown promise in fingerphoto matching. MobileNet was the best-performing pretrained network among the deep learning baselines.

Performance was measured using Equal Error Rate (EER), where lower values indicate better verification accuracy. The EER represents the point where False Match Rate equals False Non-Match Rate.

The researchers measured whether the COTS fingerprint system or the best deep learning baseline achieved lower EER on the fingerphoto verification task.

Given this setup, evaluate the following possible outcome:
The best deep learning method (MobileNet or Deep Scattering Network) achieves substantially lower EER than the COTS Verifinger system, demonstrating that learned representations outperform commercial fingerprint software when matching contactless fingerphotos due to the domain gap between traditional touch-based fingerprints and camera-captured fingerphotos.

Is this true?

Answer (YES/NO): NO